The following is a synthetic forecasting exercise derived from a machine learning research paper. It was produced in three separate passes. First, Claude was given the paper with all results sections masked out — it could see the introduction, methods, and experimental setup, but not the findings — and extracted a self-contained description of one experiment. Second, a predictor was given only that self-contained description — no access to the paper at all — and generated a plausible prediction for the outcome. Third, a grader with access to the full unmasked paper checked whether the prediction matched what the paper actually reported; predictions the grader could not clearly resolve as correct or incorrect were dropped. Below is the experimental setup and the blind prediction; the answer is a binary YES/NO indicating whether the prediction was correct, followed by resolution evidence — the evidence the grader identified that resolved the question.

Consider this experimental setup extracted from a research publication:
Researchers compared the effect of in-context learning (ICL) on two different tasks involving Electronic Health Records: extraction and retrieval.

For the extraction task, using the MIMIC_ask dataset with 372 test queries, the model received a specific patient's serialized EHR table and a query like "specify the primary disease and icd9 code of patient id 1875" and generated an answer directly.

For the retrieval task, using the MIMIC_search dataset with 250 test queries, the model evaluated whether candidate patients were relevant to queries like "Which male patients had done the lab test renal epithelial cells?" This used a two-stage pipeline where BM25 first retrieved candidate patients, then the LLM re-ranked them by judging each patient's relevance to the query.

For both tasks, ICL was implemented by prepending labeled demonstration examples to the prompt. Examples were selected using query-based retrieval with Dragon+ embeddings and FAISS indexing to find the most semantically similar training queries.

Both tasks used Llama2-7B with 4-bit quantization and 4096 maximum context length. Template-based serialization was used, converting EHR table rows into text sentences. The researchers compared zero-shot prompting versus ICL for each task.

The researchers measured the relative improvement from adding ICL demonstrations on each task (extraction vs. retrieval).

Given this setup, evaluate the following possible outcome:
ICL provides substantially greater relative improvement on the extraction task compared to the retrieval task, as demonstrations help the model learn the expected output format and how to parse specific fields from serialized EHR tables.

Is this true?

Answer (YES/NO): YES